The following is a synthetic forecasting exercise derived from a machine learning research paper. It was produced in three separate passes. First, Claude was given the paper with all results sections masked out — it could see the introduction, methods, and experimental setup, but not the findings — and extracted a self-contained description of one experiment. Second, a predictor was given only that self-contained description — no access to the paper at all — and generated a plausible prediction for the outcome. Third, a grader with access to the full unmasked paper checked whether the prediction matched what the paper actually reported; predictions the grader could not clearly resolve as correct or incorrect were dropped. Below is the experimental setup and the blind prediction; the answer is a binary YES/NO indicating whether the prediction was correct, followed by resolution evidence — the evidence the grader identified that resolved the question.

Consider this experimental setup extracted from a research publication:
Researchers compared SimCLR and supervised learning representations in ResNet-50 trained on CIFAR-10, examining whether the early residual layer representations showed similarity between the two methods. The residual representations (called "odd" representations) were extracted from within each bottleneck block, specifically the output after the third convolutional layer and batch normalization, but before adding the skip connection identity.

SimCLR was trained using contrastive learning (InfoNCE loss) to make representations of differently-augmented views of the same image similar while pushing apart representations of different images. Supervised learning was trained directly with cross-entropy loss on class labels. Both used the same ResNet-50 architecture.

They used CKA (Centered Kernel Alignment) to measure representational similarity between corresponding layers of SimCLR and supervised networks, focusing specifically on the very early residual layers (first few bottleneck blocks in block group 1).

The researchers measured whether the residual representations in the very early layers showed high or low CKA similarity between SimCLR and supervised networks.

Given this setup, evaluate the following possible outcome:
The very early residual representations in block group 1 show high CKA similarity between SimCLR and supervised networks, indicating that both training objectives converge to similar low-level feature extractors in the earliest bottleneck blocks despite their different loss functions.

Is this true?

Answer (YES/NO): YES